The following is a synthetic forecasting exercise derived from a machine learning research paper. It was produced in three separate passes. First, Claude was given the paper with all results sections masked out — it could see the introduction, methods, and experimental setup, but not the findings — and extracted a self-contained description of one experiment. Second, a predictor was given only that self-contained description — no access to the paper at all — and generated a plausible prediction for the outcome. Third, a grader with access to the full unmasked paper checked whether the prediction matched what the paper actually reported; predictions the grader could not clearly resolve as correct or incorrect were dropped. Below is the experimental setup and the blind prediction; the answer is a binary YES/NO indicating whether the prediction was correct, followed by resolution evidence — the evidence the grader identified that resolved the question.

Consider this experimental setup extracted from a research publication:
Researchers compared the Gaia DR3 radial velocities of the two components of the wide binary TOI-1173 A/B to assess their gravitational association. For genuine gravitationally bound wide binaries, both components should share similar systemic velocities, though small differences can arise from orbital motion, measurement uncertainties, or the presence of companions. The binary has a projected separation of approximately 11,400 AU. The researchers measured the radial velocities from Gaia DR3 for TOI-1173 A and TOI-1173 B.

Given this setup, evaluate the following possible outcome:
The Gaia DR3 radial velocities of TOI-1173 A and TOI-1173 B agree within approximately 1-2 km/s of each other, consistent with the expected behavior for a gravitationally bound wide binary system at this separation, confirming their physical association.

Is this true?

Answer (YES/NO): YES